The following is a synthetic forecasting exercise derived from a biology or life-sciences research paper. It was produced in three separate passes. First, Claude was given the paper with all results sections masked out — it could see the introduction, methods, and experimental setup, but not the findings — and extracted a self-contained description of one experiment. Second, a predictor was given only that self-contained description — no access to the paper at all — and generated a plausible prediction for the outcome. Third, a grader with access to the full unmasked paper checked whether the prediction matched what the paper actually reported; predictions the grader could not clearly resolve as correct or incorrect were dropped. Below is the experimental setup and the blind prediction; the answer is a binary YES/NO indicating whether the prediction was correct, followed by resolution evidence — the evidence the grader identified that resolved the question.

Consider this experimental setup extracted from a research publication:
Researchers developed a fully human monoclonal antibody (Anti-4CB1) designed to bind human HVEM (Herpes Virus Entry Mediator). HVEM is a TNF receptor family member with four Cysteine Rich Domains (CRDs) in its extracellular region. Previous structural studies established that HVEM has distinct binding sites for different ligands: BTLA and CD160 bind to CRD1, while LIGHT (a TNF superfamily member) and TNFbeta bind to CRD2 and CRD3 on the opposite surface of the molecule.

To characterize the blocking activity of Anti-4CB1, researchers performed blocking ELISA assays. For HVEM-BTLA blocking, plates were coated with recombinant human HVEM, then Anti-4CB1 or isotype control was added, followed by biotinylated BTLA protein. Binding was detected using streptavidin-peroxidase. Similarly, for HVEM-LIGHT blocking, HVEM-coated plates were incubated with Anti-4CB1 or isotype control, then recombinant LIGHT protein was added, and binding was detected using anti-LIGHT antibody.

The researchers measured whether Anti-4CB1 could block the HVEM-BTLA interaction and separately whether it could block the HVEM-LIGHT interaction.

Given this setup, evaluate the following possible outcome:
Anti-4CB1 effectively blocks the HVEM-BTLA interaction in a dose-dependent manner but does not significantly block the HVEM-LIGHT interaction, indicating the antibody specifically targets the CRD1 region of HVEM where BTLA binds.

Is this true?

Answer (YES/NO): YES